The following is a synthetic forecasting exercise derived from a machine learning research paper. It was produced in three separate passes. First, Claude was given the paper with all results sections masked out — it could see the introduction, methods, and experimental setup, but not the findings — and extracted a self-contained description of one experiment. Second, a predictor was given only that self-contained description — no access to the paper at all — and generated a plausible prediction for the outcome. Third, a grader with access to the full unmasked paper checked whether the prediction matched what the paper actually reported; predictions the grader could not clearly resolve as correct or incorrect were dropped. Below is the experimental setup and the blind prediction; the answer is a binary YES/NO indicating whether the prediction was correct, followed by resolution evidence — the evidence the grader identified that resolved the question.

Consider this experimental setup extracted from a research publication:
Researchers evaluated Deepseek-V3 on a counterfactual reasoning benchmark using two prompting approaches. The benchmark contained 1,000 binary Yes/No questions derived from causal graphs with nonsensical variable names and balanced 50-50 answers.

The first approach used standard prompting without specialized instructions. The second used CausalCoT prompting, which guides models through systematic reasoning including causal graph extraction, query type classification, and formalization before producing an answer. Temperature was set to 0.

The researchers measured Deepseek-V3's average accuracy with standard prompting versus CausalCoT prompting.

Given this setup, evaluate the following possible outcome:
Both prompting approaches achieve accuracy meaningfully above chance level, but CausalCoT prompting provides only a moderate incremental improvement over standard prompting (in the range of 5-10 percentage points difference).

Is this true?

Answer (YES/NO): NO